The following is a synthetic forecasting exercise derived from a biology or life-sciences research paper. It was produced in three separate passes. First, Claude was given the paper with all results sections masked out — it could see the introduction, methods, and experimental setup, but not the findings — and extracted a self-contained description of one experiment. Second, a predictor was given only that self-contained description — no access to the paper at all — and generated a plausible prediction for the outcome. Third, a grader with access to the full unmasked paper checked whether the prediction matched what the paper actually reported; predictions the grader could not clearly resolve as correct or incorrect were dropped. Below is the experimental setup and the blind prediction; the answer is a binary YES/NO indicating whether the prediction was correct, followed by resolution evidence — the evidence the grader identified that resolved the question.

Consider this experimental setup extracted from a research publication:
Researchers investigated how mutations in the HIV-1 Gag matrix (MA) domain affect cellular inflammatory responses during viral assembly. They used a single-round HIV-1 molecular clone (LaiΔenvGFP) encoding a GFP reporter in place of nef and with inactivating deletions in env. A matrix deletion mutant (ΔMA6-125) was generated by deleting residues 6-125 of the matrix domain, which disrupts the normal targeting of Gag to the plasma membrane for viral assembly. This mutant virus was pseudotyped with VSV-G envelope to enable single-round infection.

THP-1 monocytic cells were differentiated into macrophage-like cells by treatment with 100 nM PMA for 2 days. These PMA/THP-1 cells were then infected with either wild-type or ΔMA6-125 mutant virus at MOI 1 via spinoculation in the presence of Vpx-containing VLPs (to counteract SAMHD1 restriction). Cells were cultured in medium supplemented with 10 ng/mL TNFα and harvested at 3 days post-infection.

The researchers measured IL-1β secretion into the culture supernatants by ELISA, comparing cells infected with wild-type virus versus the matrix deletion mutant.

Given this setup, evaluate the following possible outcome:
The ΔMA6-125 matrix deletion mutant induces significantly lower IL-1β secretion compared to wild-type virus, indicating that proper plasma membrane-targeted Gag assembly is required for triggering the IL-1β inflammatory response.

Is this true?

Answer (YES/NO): NO